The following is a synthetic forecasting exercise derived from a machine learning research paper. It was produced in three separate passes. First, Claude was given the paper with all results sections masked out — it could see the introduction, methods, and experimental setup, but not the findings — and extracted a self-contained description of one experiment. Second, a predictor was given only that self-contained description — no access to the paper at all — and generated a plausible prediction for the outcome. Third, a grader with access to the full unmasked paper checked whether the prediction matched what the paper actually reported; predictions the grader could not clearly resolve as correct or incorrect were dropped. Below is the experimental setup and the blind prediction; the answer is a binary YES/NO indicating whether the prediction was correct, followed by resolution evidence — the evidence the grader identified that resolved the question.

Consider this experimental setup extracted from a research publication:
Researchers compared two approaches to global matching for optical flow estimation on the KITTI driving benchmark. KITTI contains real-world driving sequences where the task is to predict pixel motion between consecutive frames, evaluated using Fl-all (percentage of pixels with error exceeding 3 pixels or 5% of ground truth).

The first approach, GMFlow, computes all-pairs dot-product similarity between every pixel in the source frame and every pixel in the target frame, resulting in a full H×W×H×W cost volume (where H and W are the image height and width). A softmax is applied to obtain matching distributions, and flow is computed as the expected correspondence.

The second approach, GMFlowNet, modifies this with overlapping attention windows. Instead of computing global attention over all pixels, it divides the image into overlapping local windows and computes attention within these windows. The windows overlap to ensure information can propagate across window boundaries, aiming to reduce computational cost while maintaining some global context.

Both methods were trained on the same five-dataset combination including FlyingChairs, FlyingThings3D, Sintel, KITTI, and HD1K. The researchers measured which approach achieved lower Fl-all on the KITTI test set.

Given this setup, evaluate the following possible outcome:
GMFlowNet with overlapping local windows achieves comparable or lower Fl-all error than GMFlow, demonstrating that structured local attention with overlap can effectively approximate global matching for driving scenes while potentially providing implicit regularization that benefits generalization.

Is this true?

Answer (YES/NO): YES